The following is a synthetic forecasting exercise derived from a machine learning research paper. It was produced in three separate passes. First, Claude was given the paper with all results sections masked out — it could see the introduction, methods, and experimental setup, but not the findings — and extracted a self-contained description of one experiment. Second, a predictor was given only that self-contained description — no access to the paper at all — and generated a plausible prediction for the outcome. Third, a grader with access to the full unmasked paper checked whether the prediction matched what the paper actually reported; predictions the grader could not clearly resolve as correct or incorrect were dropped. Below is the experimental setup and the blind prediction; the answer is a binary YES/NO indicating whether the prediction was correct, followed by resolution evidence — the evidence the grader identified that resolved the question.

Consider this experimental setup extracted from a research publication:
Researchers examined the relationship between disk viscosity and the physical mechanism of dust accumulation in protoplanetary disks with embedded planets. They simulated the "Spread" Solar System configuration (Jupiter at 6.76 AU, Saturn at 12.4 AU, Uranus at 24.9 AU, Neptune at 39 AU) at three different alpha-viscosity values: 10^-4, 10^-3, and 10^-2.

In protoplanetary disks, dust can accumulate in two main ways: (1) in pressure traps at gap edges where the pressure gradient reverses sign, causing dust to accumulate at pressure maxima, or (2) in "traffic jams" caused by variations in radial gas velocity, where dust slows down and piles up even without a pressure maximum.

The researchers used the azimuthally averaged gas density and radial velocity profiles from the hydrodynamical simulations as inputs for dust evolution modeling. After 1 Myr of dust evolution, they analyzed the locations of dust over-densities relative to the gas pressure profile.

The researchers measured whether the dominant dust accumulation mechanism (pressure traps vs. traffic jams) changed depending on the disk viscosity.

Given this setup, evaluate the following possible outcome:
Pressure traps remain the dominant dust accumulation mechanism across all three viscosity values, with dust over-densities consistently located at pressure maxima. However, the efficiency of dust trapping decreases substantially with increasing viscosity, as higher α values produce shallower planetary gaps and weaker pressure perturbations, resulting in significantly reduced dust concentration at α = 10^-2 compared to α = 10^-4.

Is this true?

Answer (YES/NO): NO